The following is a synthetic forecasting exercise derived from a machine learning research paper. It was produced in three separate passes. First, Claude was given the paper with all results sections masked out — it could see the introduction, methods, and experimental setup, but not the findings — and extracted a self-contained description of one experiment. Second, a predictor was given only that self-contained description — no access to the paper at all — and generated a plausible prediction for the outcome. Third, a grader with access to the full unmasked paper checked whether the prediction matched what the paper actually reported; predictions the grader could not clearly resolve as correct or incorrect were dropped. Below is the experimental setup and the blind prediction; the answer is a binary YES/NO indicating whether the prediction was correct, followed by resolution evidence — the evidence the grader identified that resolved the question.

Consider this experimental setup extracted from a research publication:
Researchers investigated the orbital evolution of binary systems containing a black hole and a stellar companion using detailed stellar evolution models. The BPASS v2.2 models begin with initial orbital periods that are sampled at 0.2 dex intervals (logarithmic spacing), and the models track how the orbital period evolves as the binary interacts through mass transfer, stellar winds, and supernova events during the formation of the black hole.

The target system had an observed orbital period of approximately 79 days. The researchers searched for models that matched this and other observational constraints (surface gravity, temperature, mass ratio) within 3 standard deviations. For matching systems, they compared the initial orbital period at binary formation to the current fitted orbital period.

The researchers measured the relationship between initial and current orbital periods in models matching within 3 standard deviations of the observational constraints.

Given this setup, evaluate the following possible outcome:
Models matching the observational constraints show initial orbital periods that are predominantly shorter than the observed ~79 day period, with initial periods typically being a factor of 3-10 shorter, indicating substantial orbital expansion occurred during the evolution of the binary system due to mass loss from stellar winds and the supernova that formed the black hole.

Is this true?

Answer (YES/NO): NO